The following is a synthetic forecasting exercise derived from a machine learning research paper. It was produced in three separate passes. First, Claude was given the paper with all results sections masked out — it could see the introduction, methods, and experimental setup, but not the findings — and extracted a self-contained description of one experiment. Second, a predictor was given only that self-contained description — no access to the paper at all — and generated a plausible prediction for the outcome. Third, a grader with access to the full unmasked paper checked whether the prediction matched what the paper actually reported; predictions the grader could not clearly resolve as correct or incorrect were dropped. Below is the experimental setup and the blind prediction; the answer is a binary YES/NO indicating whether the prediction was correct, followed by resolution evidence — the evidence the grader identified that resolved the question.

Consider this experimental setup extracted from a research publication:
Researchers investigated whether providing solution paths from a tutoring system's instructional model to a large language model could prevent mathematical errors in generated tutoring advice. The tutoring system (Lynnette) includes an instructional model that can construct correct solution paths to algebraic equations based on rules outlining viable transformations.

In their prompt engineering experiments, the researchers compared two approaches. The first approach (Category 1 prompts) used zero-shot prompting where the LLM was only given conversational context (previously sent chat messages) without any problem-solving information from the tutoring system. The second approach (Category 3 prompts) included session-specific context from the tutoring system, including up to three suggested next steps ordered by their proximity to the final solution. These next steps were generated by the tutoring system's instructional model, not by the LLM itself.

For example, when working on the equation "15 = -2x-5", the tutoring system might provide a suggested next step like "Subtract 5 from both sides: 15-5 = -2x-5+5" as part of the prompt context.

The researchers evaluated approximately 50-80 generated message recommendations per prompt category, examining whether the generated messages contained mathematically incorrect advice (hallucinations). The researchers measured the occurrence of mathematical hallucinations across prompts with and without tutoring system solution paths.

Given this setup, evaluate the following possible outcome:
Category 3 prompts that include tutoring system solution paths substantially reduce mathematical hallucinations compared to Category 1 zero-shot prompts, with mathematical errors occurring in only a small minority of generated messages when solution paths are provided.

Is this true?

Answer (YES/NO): YES